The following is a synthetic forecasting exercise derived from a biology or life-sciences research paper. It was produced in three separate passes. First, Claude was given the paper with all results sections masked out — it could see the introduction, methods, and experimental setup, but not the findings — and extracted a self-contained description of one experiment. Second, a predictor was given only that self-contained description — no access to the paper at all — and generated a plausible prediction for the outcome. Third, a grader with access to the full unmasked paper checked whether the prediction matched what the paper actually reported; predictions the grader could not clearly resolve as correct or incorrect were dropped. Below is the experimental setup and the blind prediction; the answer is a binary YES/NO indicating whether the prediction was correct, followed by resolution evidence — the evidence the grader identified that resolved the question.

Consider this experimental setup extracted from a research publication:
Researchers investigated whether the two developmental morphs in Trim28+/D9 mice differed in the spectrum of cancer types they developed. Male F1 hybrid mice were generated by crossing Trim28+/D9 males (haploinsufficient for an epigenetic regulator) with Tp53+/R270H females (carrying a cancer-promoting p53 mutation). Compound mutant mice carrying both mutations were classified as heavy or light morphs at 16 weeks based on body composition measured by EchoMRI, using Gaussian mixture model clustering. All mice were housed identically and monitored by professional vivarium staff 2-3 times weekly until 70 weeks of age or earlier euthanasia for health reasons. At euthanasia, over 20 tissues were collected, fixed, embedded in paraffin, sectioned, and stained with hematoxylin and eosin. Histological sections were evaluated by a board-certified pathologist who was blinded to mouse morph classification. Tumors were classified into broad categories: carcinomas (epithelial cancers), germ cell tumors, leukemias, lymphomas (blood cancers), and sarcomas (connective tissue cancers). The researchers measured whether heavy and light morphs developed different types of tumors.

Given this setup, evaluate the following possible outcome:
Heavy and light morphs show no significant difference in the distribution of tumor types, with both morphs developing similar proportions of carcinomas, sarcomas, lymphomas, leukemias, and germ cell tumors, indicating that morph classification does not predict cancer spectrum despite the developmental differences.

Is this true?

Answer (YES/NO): NO